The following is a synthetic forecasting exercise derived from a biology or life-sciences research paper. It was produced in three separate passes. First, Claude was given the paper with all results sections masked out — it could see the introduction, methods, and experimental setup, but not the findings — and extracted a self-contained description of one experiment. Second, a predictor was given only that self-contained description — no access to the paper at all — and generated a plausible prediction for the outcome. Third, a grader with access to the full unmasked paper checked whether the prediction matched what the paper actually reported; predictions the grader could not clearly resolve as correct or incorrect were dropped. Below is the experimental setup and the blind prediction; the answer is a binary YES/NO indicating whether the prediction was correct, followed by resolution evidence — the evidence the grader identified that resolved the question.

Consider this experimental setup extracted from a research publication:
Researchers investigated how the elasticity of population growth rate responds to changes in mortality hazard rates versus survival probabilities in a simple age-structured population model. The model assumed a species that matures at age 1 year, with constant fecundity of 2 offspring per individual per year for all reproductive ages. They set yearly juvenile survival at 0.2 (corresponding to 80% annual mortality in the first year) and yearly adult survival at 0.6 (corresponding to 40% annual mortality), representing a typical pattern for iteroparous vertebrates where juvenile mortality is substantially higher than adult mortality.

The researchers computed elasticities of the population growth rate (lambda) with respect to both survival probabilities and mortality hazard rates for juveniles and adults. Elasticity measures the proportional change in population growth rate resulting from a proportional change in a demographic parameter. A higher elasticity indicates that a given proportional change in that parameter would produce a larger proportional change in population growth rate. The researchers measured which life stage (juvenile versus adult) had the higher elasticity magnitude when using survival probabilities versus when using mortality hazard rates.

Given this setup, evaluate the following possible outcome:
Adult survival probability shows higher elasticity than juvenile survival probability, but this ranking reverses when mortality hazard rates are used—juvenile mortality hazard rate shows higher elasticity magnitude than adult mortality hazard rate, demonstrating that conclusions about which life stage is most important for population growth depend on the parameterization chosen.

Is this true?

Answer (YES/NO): YES